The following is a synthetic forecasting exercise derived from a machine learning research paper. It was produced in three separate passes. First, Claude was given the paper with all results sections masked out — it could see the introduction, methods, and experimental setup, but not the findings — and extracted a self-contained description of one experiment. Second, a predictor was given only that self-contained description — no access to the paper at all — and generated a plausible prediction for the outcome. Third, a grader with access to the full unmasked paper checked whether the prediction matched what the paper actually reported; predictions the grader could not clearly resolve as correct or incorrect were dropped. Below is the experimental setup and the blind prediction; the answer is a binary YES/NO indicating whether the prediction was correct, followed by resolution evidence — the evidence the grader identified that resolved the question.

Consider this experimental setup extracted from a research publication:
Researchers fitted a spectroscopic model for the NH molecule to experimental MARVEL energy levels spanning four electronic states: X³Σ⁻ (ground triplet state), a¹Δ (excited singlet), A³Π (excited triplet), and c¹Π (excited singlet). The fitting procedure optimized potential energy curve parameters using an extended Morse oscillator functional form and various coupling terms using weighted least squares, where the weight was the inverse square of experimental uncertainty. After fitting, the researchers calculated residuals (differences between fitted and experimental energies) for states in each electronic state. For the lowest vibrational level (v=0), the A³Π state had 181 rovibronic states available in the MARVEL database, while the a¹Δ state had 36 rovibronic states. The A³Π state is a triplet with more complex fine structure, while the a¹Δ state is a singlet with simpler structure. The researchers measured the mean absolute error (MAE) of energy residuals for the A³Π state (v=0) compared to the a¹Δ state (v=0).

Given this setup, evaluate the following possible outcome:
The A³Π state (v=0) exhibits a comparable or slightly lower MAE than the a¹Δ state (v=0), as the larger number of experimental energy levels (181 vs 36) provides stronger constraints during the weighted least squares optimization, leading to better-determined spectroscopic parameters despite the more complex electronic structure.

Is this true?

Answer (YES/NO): NO